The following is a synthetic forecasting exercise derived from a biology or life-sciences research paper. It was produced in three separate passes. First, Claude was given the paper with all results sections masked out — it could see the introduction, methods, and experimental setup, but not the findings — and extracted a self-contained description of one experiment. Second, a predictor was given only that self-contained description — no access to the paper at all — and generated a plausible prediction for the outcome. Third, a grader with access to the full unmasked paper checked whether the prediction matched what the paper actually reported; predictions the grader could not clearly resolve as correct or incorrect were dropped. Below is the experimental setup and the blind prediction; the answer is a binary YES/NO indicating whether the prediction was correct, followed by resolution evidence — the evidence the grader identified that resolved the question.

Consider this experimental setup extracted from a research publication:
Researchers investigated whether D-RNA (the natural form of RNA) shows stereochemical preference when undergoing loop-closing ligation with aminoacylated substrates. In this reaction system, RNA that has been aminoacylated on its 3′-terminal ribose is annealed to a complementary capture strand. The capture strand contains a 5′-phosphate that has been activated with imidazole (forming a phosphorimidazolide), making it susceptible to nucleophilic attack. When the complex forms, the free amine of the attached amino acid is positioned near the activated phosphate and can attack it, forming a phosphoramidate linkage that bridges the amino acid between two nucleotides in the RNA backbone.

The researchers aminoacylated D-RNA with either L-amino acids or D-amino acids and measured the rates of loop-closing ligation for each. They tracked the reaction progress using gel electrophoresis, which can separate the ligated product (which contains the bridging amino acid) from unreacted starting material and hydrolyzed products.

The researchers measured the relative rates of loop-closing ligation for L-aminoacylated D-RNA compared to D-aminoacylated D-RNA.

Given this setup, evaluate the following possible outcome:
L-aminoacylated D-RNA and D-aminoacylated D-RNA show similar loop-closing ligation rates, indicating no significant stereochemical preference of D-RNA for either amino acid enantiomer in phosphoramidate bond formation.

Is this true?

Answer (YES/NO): NO